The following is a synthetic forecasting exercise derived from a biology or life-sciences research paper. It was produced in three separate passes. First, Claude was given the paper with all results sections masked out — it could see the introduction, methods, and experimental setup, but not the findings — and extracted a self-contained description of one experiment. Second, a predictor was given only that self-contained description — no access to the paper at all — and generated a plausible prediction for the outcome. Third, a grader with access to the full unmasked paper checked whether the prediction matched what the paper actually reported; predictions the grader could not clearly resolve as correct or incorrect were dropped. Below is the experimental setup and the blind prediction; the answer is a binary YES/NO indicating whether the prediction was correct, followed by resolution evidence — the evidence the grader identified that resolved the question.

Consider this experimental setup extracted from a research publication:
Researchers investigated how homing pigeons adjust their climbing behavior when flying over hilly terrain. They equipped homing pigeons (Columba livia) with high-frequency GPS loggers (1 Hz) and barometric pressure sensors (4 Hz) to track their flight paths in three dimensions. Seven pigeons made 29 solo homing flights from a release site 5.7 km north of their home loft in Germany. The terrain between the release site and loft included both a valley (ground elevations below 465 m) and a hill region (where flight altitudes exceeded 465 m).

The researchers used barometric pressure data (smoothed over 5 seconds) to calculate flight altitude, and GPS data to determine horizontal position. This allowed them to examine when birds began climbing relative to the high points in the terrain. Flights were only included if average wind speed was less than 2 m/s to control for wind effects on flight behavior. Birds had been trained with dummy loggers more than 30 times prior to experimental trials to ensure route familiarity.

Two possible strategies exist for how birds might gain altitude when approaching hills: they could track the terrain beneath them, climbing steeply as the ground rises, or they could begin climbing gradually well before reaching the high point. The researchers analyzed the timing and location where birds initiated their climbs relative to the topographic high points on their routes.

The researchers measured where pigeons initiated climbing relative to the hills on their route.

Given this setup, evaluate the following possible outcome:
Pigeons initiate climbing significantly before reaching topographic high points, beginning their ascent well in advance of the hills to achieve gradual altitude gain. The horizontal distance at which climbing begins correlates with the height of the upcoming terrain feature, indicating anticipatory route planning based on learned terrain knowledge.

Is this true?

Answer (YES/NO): NO